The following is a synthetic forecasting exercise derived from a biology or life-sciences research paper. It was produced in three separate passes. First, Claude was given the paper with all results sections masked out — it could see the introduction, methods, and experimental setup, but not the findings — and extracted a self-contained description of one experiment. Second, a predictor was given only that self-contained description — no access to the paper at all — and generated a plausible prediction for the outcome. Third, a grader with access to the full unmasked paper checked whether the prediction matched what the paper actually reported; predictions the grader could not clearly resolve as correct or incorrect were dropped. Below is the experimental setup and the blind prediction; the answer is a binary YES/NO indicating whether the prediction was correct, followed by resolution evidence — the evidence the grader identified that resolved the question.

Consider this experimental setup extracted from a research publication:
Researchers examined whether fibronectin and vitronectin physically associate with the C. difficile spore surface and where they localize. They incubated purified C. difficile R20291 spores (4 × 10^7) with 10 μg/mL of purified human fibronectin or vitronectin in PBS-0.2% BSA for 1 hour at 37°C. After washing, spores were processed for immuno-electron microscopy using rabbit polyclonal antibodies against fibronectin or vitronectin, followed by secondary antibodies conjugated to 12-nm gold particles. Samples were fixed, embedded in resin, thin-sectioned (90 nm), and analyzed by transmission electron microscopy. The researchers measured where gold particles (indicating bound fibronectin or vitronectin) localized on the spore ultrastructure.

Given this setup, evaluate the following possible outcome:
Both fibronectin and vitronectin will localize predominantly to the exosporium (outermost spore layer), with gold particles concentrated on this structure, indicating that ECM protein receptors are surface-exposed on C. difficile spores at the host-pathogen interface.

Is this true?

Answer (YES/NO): YES